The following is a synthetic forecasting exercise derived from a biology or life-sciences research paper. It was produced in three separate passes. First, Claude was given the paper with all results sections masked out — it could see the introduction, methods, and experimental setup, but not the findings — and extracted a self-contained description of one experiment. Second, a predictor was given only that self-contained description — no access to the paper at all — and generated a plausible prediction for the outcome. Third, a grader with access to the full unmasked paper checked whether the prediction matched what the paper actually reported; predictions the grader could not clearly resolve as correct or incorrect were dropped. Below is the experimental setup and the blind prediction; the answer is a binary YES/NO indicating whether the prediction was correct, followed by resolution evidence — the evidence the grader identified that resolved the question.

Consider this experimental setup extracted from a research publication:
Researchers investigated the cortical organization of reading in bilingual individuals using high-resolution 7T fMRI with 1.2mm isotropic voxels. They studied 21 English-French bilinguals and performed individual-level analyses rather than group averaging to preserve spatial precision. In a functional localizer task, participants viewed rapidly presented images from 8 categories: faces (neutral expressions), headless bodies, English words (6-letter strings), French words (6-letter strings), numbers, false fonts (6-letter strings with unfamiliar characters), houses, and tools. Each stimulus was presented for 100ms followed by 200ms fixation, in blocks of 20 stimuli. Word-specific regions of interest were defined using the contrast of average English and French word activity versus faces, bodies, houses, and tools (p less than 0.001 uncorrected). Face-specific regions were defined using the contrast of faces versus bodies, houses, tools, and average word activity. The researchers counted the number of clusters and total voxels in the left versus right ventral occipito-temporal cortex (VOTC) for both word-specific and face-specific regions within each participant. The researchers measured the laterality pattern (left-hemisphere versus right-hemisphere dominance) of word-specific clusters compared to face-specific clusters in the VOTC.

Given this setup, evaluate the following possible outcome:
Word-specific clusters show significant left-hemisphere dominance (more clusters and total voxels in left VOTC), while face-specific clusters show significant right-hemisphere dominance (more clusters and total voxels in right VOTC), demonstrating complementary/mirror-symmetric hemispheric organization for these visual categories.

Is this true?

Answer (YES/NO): YES